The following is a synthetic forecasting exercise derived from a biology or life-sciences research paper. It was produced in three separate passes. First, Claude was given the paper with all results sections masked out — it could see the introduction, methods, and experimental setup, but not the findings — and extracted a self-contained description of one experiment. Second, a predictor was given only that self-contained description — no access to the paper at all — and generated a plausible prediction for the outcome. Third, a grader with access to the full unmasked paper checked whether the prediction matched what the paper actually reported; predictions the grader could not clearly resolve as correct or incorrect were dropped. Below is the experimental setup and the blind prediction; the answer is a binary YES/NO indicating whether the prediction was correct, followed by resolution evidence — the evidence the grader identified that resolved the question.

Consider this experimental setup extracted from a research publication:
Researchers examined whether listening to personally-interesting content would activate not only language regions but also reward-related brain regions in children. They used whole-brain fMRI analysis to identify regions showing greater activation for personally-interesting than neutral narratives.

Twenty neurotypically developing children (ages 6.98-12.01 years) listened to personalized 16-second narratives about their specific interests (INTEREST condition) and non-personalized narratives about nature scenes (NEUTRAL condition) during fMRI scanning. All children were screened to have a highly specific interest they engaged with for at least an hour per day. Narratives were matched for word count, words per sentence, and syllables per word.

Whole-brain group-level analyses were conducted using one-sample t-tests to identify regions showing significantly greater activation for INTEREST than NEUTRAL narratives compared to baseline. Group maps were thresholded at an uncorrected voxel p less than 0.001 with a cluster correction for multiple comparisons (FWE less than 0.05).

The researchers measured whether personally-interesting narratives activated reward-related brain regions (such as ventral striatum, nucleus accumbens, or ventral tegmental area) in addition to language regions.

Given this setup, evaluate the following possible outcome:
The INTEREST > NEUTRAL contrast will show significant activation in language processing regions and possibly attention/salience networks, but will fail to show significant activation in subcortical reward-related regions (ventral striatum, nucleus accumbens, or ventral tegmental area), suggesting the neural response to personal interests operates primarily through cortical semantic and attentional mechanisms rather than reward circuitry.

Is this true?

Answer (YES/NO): NO